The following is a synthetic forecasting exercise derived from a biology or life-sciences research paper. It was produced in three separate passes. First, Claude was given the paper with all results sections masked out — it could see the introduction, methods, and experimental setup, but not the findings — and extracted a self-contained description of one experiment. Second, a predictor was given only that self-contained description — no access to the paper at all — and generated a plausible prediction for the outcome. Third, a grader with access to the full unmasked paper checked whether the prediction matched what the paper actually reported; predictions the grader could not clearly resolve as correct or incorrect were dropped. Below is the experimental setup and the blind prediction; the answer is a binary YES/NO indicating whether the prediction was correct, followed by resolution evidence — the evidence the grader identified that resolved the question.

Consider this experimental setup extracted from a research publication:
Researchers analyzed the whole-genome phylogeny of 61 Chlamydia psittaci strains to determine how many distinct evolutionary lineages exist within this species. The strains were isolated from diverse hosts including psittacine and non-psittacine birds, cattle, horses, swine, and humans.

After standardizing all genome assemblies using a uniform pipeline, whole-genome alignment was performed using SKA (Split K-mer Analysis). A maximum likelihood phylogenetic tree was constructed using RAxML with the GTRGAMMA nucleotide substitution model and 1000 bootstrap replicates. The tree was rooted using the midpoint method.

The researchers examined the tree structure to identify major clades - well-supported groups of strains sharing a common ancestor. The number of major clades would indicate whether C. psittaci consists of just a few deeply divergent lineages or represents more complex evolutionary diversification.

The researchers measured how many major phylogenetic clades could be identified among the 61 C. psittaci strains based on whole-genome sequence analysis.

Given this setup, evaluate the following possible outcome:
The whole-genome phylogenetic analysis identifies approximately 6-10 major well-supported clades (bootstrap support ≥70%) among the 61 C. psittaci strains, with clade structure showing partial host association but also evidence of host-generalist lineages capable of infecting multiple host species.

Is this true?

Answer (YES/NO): NO